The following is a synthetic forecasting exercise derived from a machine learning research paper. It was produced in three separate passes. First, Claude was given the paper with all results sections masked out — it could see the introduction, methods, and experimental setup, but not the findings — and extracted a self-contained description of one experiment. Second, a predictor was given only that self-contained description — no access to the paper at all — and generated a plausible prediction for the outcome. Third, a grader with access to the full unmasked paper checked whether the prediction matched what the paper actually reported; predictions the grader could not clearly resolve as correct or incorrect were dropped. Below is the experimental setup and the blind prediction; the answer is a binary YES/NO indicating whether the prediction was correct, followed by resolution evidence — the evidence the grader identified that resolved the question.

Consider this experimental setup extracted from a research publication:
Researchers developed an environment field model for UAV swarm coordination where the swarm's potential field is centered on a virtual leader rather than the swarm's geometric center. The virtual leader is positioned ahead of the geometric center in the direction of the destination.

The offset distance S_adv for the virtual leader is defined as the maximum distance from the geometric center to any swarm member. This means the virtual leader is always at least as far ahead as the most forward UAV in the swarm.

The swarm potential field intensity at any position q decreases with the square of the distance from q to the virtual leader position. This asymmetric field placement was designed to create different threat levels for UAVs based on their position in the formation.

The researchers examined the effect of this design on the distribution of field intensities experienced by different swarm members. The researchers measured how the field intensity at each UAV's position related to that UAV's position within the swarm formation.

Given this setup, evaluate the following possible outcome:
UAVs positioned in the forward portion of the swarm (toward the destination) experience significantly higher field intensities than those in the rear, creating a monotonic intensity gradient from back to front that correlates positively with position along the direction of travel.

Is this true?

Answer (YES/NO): YES